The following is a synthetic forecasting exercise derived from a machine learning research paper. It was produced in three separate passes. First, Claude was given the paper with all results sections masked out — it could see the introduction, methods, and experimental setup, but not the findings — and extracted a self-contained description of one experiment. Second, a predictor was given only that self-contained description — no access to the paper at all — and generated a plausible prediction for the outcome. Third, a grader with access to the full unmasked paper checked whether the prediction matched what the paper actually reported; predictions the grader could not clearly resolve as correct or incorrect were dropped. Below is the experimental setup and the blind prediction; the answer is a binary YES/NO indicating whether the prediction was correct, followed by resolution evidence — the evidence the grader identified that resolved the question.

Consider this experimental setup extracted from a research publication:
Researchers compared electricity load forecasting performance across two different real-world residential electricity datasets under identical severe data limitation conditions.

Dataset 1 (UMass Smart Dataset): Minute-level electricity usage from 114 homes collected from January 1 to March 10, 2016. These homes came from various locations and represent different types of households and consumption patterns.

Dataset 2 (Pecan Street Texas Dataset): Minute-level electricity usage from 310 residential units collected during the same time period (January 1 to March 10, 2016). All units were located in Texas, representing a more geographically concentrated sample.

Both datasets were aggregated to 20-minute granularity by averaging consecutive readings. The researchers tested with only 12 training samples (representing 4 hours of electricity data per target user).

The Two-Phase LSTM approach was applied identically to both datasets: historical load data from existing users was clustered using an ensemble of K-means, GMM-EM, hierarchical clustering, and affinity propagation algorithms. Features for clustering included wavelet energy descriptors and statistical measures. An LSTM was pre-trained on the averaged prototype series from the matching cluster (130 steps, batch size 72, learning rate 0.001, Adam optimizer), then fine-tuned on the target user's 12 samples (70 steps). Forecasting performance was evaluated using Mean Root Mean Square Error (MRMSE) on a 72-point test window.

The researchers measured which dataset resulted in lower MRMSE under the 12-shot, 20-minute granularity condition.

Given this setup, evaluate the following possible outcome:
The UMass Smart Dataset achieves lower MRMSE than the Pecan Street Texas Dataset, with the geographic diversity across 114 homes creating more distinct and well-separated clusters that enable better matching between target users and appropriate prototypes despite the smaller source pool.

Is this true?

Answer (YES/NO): NO